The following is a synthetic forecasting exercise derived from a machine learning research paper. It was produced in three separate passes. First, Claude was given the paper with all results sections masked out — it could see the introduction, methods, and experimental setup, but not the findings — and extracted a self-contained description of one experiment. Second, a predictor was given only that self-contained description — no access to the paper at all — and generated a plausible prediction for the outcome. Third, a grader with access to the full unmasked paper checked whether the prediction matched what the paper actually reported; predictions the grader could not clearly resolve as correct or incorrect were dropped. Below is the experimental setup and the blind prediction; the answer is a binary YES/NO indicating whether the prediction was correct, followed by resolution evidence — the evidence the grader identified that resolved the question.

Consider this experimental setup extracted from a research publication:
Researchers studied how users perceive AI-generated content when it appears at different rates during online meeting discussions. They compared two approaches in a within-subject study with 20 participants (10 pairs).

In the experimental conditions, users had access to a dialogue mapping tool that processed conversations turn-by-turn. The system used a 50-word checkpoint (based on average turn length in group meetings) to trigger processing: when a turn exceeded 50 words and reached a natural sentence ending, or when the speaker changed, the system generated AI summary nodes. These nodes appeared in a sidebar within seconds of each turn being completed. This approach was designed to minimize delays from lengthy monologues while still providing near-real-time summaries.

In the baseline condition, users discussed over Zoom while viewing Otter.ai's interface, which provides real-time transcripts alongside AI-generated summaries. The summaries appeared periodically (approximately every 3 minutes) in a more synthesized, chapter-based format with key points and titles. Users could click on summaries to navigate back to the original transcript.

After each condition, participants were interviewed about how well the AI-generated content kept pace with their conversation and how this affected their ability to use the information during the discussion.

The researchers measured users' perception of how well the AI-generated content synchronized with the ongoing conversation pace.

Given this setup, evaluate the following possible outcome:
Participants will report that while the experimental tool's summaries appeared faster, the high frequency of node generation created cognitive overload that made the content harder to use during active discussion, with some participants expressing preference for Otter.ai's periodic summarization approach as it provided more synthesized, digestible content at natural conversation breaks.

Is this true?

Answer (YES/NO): NO